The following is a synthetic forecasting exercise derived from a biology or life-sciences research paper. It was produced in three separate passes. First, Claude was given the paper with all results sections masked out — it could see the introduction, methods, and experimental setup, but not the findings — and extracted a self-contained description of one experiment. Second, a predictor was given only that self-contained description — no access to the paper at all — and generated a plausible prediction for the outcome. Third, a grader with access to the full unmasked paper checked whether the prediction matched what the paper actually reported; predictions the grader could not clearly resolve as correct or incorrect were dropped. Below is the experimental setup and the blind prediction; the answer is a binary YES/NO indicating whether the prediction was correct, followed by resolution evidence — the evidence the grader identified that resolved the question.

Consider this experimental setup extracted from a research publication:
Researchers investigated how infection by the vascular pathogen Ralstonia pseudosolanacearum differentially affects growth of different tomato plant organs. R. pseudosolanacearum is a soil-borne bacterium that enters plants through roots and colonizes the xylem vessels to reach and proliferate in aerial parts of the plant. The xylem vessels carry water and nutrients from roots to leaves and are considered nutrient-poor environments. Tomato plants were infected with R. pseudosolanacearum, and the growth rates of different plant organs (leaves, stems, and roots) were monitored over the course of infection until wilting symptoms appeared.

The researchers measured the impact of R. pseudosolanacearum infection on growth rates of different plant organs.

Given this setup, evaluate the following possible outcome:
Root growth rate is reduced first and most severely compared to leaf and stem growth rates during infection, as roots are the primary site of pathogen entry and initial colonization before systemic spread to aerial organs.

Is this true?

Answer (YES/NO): NO